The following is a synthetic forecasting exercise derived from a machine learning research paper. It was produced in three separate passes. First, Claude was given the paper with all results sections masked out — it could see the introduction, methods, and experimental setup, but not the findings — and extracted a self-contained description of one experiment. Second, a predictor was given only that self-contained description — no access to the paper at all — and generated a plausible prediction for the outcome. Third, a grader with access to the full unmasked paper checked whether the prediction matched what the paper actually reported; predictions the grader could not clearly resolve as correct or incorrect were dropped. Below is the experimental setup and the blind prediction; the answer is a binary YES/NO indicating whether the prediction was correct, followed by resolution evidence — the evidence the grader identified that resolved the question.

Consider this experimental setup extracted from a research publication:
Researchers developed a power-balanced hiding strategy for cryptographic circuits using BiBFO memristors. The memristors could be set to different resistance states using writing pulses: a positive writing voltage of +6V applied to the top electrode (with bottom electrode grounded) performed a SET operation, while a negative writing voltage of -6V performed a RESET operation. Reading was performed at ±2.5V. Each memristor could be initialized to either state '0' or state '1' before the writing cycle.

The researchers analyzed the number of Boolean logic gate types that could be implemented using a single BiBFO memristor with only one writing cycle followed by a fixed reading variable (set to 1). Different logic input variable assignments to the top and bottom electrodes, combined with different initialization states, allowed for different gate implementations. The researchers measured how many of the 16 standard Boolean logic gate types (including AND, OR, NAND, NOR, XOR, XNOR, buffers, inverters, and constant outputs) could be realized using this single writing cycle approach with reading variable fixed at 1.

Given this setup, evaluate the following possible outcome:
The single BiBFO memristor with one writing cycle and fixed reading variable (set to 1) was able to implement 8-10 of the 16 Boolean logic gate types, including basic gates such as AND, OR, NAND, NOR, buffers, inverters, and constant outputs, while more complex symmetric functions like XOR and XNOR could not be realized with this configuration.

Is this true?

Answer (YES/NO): NO